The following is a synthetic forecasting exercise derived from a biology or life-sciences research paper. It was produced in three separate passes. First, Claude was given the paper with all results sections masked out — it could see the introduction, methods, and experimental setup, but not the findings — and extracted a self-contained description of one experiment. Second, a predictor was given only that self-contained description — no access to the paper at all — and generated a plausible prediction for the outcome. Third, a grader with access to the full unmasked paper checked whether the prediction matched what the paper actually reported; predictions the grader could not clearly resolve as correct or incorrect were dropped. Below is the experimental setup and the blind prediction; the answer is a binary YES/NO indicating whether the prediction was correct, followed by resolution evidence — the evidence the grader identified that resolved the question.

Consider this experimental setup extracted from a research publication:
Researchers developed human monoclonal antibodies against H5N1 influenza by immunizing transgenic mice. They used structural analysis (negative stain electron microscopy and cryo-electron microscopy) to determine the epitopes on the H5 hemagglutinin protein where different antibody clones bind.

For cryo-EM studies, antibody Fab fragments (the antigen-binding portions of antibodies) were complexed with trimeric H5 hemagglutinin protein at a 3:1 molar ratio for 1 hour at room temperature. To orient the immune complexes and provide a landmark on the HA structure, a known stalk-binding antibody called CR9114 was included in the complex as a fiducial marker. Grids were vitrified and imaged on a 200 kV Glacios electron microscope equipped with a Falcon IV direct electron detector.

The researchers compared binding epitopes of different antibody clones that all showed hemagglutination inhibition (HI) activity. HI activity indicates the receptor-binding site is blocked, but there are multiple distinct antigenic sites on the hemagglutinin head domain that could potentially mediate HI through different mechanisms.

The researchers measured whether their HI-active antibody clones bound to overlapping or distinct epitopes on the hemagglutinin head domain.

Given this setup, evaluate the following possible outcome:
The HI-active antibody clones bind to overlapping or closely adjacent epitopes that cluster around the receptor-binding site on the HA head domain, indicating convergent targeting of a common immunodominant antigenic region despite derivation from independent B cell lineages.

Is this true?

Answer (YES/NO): YES